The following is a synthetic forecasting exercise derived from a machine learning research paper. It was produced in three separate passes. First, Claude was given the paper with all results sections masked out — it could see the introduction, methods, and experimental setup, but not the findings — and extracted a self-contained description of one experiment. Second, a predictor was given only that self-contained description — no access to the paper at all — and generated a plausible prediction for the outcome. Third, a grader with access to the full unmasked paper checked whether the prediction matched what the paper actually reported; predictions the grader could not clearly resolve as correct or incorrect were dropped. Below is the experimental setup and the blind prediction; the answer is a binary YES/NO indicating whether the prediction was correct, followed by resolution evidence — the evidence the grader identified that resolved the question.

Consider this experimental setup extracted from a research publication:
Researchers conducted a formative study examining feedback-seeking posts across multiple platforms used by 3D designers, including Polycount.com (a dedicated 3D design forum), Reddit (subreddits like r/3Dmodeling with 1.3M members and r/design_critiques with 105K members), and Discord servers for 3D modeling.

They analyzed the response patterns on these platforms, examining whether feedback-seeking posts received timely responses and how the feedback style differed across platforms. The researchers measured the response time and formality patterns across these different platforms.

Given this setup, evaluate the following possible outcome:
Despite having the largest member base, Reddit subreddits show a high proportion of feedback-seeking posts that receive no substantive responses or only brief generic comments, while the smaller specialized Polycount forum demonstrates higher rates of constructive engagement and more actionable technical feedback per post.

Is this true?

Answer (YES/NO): NO